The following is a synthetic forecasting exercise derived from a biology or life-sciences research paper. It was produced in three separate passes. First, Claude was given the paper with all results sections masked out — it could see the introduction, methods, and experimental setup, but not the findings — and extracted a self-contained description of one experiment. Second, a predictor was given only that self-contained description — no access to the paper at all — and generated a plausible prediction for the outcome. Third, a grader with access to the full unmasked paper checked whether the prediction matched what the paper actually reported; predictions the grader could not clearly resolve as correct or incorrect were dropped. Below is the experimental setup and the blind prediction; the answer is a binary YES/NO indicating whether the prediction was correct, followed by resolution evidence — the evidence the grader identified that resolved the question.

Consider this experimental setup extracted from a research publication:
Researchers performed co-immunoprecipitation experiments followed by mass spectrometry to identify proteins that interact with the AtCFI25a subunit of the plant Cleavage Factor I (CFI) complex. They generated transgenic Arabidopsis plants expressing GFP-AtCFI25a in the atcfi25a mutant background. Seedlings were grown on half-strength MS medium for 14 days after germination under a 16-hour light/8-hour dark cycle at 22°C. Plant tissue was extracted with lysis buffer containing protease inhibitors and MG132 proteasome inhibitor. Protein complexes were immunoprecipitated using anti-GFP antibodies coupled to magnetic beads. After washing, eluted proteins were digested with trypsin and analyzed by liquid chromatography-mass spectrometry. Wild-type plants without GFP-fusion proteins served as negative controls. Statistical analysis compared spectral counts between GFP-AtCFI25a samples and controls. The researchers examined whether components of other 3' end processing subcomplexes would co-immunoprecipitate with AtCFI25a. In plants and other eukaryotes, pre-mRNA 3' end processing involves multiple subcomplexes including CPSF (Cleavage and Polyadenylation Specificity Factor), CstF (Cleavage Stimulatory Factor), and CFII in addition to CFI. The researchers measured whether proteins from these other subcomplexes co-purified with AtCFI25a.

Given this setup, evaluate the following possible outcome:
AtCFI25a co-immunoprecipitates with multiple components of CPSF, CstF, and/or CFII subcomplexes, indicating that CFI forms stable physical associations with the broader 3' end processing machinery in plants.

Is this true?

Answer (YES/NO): YES